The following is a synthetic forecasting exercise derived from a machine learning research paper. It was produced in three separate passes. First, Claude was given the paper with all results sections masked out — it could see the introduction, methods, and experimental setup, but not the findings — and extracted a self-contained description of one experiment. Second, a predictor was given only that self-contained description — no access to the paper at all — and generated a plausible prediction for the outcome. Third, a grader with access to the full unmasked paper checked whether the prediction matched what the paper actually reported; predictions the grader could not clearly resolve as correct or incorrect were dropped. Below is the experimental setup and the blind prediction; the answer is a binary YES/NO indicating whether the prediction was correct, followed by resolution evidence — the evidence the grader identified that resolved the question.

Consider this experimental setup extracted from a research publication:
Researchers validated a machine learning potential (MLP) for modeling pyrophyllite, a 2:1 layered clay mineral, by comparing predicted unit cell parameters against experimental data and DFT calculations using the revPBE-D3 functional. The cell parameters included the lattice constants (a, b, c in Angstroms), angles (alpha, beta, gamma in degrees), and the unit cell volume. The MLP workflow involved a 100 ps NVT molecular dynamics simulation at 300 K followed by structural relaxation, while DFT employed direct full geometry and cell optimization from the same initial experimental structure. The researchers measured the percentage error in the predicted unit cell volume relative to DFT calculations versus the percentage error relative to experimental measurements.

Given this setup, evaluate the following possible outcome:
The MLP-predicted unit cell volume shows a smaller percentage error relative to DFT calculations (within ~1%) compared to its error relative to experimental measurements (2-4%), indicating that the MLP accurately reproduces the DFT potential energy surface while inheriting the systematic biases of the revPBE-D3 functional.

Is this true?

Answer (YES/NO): NO